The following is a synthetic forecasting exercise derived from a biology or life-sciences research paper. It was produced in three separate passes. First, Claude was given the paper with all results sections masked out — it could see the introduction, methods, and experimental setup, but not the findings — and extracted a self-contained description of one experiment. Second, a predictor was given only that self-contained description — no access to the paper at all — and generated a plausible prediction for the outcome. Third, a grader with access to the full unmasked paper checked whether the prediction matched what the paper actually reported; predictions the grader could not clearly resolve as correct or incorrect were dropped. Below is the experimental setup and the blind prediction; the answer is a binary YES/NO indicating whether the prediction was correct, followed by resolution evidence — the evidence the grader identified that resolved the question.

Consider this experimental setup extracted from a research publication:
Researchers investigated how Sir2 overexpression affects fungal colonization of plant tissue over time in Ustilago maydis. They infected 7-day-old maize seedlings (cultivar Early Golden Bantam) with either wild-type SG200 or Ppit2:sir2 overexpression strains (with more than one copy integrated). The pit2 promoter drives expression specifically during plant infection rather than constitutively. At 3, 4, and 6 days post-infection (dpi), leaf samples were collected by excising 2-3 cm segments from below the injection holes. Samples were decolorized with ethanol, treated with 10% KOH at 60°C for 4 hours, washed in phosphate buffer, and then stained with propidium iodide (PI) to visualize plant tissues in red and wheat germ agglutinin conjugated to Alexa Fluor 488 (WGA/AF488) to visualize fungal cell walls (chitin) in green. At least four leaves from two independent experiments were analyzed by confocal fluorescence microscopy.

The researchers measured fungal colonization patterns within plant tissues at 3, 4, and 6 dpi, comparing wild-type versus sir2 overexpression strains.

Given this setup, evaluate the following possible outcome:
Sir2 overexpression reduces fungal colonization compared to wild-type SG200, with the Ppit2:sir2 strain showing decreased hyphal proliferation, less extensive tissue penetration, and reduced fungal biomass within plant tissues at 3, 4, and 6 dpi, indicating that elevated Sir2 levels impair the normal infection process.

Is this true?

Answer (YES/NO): NO